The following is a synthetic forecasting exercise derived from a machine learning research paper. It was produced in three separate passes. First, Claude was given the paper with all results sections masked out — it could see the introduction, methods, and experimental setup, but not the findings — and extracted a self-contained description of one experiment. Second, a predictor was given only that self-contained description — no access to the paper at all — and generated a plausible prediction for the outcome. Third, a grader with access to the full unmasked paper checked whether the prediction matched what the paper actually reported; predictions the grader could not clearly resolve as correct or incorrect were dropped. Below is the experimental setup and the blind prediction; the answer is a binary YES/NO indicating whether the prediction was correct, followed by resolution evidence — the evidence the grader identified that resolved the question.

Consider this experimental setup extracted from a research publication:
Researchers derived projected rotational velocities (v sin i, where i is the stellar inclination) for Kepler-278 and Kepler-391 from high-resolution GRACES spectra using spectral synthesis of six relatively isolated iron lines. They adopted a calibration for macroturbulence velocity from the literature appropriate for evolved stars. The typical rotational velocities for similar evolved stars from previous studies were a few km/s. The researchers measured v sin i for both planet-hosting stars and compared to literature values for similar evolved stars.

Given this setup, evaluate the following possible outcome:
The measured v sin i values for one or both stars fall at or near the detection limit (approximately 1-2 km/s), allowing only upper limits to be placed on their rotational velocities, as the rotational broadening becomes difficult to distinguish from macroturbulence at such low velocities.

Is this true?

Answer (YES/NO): NO